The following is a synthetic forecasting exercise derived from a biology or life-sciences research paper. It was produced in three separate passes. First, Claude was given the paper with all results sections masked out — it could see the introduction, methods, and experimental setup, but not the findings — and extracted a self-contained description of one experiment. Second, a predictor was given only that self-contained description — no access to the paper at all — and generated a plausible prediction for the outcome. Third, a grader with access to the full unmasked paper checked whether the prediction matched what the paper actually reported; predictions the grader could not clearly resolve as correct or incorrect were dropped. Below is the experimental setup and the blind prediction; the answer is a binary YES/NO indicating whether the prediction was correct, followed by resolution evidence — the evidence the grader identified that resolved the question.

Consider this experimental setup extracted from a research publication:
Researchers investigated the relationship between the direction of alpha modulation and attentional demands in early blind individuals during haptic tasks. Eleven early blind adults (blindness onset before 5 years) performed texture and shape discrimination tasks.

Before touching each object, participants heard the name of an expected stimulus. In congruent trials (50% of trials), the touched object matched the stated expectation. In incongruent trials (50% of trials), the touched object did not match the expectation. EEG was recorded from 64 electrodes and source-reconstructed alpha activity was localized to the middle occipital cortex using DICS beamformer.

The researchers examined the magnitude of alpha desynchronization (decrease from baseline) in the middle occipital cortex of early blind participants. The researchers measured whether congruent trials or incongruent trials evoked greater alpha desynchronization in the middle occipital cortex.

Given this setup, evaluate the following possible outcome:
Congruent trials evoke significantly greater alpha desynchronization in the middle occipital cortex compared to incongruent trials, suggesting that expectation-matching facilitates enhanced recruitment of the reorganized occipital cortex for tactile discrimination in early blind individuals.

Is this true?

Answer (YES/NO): YES